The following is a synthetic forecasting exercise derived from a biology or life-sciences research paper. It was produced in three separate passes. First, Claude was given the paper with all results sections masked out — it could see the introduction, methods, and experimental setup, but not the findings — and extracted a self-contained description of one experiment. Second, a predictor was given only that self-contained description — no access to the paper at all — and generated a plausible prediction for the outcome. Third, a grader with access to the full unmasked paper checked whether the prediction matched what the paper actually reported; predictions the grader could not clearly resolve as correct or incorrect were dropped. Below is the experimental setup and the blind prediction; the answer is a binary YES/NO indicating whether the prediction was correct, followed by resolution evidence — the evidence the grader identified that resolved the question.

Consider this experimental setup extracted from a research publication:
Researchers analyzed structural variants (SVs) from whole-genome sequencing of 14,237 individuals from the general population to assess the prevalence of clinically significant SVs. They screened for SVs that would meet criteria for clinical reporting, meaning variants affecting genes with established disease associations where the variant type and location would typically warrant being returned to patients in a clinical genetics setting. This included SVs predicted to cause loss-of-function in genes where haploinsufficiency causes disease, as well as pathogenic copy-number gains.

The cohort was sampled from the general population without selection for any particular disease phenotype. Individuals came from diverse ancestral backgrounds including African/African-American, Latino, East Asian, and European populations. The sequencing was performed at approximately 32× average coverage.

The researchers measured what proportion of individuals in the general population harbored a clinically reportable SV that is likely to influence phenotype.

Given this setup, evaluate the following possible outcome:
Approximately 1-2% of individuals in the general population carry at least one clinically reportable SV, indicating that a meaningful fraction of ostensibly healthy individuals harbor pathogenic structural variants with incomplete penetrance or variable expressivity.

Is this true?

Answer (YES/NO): NO